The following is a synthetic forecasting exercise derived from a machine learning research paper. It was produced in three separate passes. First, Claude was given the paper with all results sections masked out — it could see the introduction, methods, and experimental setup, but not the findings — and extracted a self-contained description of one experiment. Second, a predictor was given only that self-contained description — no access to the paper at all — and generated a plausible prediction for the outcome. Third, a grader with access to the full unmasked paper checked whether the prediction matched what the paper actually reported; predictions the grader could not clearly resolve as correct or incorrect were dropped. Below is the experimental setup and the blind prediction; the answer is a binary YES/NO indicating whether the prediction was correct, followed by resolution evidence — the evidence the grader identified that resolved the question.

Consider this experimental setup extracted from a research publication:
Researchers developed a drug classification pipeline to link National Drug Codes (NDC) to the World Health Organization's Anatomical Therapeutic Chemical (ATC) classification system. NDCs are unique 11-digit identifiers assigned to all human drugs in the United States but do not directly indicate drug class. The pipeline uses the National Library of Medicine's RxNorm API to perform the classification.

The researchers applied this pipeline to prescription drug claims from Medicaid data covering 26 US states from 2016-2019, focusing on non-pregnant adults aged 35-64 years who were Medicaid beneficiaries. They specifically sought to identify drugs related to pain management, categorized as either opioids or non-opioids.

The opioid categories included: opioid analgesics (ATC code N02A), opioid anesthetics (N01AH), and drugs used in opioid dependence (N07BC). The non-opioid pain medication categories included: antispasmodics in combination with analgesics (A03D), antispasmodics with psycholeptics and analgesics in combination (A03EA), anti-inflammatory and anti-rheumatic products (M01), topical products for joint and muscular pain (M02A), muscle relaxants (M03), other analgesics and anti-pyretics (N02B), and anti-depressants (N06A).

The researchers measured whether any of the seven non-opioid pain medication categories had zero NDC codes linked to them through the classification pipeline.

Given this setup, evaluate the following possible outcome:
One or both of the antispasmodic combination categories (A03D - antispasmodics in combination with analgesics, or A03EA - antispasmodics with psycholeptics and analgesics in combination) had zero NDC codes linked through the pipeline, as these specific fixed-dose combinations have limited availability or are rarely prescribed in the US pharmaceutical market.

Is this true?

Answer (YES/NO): YES